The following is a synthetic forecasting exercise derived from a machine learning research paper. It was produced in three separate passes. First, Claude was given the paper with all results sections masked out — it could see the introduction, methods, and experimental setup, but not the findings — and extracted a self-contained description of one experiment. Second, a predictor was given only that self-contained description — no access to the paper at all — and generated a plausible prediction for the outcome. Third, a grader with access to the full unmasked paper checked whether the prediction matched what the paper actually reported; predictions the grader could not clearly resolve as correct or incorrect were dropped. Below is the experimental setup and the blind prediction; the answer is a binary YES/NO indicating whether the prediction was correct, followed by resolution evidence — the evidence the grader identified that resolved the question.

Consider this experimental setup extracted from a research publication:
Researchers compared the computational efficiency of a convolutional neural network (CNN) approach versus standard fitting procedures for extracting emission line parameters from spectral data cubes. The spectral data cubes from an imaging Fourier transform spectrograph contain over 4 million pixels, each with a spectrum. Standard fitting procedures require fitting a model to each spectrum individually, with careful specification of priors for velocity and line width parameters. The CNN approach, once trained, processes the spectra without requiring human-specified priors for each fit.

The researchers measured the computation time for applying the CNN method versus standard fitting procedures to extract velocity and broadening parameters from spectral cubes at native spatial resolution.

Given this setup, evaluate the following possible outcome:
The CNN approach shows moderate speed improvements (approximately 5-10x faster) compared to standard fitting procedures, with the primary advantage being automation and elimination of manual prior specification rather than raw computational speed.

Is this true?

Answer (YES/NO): NO